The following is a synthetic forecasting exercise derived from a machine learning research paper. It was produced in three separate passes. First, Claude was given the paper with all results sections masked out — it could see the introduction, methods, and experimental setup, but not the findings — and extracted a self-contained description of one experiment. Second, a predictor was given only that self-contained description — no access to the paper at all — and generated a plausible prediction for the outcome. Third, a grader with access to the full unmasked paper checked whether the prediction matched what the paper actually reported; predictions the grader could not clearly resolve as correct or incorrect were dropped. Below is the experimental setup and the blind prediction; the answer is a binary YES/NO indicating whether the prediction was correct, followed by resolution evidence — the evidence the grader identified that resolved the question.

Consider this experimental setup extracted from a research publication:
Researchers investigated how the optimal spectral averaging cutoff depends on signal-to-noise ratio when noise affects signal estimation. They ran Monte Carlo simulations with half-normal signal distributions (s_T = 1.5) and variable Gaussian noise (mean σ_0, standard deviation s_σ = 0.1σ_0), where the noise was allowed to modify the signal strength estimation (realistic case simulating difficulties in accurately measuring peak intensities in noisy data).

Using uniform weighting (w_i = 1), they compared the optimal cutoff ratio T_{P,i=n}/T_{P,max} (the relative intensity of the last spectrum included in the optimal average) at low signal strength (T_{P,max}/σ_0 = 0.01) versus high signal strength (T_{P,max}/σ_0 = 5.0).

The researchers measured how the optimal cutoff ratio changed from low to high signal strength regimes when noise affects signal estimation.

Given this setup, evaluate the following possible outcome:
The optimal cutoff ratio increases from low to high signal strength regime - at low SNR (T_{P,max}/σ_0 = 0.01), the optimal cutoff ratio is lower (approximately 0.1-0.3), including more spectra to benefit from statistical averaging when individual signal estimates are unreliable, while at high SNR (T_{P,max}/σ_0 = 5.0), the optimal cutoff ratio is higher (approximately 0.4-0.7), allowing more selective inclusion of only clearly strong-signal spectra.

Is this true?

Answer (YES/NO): YES